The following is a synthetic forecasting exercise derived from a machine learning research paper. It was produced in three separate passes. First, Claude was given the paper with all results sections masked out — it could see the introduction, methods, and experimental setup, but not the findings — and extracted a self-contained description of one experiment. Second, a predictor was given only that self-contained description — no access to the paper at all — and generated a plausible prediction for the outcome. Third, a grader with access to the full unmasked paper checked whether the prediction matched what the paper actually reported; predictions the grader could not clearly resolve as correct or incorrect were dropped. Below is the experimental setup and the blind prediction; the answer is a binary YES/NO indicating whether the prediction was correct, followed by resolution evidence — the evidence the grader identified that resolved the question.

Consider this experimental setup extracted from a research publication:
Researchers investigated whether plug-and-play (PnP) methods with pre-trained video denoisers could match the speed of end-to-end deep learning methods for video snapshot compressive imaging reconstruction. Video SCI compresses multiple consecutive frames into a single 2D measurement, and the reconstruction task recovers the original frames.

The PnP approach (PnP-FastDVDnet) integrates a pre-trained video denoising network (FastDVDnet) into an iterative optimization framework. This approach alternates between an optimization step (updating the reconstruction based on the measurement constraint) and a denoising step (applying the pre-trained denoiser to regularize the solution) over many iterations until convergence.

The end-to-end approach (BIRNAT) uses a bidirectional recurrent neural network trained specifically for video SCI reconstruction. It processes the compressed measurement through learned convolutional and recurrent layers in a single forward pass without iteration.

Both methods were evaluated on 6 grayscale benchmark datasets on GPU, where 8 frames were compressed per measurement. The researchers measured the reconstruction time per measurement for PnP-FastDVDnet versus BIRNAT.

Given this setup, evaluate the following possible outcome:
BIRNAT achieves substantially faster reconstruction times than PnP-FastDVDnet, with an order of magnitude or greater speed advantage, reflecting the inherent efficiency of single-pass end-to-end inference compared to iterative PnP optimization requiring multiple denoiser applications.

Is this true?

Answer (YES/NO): YES